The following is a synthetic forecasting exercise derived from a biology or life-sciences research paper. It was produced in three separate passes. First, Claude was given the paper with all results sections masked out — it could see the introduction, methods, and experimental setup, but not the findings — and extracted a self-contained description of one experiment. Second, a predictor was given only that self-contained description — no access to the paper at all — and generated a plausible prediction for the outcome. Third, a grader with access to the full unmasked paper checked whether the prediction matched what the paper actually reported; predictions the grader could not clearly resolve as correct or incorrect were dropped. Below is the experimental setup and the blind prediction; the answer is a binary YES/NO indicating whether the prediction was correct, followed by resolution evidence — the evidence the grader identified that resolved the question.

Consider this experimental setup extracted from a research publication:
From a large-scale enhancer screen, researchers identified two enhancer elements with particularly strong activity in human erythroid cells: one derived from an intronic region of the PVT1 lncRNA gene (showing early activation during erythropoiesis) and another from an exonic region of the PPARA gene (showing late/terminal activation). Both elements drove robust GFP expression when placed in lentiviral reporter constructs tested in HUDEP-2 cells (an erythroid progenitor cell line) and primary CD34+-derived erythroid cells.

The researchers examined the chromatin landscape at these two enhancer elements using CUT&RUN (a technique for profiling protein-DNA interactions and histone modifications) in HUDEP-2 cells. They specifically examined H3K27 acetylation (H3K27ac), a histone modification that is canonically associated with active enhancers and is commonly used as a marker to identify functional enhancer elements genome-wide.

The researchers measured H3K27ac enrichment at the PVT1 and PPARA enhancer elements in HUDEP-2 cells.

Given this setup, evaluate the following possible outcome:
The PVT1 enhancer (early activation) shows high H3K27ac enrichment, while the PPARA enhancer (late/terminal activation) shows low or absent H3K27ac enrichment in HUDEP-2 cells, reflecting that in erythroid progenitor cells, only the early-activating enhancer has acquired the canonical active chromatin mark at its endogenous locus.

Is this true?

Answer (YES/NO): NO